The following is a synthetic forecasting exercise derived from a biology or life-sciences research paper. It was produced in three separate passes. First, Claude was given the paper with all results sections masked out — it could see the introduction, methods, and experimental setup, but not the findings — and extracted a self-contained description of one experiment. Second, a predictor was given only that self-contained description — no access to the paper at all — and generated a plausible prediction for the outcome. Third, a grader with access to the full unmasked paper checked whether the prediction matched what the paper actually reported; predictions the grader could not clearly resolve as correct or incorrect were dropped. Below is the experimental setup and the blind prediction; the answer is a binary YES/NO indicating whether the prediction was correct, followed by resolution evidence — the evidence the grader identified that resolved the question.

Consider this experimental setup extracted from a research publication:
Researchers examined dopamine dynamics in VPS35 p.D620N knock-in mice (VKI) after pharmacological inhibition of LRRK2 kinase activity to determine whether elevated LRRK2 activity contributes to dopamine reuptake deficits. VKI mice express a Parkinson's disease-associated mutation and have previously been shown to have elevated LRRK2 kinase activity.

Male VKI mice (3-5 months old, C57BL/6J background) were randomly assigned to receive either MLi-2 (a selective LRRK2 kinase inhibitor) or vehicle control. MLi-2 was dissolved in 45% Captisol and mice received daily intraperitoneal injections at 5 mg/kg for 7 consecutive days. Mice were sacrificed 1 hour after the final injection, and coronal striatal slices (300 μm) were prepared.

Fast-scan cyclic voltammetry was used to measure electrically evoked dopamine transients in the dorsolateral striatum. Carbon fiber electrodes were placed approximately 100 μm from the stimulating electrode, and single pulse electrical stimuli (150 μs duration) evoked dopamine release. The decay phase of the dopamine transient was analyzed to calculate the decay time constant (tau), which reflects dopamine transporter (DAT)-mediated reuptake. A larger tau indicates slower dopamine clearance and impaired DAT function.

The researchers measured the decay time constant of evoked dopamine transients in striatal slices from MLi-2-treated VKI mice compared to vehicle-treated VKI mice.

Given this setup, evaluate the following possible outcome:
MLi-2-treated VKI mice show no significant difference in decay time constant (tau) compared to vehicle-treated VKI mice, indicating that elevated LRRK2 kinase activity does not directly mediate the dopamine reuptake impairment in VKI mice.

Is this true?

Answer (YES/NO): NO